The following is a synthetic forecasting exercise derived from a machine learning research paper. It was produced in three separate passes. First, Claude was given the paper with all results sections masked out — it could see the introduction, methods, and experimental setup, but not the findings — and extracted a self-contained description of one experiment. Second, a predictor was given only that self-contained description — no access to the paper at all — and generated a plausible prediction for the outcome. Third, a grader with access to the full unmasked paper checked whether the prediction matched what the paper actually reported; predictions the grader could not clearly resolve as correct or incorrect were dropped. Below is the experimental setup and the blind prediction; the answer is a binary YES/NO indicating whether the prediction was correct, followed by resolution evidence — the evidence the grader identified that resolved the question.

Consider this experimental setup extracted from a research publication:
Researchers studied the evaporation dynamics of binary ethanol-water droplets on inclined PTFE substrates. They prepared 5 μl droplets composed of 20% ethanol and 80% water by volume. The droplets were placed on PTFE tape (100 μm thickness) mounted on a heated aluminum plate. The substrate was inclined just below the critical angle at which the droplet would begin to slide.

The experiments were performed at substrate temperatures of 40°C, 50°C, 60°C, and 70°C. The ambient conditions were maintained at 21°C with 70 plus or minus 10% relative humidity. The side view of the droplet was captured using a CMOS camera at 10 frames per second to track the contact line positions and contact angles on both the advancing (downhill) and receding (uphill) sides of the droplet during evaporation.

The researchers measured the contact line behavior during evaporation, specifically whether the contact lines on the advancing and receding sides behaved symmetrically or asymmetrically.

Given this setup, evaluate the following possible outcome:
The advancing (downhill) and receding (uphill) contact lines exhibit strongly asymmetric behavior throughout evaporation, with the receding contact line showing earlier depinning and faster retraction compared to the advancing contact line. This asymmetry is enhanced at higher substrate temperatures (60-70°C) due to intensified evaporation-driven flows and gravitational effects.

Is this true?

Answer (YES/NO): NO